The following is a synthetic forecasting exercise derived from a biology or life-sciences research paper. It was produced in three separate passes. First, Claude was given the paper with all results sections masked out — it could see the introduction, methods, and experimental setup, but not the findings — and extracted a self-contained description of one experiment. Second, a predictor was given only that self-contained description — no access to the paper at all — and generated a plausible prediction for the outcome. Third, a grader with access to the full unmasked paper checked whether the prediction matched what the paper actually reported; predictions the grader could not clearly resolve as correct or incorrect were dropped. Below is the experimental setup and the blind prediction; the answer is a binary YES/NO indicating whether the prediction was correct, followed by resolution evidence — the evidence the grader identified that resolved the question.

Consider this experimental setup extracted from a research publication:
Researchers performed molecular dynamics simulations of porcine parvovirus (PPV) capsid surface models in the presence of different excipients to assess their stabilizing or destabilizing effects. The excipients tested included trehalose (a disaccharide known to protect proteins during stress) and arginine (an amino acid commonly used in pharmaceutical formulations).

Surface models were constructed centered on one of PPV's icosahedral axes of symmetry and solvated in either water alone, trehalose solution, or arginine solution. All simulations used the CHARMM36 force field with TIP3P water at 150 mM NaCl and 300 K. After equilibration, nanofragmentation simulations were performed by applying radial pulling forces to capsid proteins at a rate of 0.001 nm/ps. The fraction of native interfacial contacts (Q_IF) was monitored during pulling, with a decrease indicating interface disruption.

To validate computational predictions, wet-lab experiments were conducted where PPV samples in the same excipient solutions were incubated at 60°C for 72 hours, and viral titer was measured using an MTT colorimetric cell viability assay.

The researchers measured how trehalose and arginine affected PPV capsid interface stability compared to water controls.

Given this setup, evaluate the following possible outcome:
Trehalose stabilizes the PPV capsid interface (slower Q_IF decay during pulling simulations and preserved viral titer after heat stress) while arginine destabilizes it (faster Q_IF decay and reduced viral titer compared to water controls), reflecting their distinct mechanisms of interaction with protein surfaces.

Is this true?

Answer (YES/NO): NO